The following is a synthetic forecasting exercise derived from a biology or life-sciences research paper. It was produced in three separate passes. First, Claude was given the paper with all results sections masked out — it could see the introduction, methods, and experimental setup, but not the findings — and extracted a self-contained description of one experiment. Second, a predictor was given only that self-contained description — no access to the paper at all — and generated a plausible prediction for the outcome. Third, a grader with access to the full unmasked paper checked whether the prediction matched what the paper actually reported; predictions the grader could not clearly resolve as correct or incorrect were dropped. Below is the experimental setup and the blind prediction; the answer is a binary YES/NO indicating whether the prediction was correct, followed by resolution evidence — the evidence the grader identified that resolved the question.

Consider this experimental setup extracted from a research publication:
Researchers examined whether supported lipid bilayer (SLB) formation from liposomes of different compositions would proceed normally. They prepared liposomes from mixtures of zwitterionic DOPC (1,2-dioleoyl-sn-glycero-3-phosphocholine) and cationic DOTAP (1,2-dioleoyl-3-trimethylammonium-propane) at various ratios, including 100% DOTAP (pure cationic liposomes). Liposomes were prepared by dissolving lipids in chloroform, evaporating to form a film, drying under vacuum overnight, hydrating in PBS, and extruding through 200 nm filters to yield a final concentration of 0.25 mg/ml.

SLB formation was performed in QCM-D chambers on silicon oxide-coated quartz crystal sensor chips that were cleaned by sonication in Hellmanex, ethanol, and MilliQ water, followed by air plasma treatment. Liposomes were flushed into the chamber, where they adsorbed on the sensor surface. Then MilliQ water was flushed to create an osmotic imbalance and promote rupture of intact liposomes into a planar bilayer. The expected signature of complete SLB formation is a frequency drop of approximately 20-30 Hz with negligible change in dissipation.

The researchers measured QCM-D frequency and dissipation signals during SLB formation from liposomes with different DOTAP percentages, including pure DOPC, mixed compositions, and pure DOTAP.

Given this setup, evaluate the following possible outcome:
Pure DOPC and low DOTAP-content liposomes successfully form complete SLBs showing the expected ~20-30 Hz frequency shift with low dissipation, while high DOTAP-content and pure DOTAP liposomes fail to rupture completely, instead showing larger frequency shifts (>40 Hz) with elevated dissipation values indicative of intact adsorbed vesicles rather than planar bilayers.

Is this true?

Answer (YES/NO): NO